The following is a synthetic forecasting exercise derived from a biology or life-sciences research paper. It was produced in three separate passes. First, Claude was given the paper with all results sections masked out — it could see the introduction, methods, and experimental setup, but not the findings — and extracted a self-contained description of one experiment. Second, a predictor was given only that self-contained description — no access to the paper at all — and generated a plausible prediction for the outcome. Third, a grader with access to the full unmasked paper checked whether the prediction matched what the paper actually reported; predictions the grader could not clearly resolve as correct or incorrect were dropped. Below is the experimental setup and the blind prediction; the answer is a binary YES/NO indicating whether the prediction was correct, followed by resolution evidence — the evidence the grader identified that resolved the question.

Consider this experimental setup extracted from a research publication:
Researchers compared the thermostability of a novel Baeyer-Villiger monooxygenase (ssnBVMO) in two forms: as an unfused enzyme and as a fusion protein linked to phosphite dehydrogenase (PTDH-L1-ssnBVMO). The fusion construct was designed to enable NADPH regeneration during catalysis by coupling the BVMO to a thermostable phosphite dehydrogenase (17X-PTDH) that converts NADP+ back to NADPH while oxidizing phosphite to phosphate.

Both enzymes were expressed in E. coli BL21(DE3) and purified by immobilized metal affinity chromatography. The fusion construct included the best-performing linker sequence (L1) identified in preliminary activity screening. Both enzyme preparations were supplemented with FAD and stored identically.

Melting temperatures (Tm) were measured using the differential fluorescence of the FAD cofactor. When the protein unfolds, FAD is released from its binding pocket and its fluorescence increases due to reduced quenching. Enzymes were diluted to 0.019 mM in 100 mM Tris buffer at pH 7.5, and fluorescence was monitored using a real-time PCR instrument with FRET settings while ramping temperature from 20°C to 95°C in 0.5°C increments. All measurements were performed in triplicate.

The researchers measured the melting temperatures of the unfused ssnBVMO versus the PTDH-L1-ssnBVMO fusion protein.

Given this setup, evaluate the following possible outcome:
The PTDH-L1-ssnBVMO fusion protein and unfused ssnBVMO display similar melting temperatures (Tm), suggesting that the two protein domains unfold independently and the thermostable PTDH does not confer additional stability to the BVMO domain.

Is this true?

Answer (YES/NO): YES